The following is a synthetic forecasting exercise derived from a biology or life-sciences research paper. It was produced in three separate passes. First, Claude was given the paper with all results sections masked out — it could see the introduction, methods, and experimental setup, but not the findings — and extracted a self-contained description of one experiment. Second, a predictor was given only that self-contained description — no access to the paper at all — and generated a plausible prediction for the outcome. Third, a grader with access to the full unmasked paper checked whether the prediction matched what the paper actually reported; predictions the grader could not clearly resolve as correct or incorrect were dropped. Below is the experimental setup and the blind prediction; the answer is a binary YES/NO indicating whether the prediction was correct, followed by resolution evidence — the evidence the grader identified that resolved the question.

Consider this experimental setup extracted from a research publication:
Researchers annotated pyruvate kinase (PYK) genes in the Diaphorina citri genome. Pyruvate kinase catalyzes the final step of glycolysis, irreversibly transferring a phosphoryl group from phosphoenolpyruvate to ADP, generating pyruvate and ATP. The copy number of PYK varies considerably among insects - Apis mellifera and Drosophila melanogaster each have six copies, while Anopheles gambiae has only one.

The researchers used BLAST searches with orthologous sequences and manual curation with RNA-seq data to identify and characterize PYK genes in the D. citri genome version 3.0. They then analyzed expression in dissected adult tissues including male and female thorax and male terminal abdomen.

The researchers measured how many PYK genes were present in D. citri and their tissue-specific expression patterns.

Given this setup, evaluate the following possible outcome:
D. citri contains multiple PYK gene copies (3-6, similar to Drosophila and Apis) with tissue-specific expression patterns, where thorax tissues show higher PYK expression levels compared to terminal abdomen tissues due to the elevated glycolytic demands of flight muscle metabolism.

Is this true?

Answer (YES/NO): NO